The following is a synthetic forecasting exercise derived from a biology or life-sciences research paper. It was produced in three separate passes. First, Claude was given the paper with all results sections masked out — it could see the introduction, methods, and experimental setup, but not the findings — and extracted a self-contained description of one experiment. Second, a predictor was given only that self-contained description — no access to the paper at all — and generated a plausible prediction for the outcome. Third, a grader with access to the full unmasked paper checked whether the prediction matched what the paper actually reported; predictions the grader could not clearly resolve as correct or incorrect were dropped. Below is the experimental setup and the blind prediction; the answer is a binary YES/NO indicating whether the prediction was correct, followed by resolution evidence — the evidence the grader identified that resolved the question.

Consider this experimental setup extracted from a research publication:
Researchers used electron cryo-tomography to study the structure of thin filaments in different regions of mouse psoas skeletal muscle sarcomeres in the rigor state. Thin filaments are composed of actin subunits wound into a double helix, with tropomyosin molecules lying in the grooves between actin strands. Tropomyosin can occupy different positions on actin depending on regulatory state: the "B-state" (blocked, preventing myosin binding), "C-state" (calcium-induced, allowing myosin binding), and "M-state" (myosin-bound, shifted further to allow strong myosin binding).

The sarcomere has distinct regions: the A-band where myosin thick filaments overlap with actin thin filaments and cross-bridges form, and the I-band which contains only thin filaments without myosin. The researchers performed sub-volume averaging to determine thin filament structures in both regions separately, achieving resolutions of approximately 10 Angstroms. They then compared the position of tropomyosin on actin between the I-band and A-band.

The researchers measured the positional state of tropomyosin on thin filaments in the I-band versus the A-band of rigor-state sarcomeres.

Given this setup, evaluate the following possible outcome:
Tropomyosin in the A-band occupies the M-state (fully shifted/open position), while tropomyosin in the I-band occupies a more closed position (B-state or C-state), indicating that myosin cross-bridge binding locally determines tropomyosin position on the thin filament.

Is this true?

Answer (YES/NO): YES